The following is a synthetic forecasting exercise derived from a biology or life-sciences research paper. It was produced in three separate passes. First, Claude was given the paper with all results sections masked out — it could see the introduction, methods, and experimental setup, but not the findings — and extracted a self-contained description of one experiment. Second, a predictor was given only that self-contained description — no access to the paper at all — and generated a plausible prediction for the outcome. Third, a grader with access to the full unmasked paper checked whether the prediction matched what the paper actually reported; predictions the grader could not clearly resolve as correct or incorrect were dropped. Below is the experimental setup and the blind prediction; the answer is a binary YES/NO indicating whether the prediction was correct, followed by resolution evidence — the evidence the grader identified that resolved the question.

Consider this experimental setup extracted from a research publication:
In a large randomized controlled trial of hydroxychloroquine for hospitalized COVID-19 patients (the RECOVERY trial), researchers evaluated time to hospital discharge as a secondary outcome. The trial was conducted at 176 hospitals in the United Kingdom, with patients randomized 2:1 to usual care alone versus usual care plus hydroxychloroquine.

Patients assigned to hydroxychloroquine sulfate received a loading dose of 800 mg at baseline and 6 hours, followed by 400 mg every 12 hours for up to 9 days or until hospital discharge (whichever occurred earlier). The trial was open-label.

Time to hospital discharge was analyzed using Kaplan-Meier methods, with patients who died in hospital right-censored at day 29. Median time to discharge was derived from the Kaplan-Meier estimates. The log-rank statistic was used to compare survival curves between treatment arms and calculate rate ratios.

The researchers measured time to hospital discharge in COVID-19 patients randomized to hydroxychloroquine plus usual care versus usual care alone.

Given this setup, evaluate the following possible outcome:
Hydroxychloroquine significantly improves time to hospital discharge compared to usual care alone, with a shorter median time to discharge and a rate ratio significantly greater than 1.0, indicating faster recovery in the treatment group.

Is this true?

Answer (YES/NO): NO